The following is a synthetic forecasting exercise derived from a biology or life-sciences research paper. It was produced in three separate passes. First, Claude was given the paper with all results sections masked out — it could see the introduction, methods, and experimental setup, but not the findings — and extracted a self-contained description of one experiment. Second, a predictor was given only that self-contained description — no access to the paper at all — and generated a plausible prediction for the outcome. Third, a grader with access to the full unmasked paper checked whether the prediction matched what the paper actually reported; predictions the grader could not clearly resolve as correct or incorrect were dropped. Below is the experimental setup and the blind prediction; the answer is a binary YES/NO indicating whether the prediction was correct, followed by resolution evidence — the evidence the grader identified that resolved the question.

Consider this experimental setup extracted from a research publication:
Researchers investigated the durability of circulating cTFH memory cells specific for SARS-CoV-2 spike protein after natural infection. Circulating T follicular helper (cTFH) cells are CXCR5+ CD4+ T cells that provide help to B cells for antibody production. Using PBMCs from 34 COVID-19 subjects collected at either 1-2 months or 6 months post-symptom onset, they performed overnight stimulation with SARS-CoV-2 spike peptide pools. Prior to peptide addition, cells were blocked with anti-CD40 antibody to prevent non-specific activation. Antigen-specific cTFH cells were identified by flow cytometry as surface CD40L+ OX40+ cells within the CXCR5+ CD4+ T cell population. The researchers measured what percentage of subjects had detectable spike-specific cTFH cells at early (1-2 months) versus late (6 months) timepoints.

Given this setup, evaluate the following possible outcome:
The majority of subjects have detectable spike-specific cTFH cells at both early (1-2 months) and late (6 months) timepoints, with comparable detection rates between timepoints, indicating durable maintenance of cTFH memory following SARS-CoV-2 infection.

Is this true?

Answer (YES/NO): YES